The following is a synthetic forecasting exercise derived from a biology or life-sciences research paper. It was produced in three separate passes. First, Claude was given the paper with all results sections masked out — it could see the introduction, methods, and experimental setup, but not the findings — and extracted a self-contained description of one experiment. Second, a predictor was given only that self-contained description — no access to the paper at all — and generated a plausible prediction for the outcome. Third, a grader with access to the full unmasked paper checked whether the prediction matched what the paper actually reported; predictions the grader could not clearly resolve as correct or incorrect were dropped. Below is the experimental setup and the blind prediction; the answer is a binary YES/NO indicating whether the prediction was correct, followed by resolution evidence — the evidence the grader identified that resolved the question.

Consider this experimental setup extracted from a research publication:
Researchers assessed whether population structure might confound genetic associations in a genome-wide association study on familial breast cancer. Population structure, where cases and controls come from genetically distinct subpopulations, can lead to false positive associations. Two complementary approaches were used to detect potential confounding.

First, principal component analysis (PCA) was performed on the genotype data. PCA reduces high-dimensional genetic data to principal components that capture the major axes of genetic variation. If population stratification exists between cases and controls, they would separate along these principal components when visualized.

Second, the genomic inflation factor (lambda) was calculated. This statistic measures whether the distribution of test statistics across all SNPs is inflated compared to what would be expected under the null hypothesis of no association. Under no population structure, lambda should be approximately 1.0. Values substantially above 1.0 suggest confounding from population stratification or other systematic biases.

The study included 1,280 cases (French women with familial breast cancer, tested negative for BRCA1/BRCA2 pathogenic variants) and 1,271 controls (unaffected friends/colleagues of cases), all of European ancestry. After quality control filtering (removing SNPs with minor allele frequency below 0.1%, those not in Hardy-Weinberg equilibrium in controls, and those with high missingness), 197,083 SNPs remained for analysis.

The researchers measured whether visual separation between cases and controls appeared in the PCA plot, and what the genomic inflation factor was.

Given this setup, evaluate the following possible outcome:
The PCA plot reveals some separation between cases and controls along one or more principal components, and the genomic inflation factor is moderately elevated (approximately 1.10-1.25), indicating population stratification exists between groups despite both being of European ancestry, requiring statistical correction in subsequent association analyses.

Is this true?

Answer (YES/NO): NO